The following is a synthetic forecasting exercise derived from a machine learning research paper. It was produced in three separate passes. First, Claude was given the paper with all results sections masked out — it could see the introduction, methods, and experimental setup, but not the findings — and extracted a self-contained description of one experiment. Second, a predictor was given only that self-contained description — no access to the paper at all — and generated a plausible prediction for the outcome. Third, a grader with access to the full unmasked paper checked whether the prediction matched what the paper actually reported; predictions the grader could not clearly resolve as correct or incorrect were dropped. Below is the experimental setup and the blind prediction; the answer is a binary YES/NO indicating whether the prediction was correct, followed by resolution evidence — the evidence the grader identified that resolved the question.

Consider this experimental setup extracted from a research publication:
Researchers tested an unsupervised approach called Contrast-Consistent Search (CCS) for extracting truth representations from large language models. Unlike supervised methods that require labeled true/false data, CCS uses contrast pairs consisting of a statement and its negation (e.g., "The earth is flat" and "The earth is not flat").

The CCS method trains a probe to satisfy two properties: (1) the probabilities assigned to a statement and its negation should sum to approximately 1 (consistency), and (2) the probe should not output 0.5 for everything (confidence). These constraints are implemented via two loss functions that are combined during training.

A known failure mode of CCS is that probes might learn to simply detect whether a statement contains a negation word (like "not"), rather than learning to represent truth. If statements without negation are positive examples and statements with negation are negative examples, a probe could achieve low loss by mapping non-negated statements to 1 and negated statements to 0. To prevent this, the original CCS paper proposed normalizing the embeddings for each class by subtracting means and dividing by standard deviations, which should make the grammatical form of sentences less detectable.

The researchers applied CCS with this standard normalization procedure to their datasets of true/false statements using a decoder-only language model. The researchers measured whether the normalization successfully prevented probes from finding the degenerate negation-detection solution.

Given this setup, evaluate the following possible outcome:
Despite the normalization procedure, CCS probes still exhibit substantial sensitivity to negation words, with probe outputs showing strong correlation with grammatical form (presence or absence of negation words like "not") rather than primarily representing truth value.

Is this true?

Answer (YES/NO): YES